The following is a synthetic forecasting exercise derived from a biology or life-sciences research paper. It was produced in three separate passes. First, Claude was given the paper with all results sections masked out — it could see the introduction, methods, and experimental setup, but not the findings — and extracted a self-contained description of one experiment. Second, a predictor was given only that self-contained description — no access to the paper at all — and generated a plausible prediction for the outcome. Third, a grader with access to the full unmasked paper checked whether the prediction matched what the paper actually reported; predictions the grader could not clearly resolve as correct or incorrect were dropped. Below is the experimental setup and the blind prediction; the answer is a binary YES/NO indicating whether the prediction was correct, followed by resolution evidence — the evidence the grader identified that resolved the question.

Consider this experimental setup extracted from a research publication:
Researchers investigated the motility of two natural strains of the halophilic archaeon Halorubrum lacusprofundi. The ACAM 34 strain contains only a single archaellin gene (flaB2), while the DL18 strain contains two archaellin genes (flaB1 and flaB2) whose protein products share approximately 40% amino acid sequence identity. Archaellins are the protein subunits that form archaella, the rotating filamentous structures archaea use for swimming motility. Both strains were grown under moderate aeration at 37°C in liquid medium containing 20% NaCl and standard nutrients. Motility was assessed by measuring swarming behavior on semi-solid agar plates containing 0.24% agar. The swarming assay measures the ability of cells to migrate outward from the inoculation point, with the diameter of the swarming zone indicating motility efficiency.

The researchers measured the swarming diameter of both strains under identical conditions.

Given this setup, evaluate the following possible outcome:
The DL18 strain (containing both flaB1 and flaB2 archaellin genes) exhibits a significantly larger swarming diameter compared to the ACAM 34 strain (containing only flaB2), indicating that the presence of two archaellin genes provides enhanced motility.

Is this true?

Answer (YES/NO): YES